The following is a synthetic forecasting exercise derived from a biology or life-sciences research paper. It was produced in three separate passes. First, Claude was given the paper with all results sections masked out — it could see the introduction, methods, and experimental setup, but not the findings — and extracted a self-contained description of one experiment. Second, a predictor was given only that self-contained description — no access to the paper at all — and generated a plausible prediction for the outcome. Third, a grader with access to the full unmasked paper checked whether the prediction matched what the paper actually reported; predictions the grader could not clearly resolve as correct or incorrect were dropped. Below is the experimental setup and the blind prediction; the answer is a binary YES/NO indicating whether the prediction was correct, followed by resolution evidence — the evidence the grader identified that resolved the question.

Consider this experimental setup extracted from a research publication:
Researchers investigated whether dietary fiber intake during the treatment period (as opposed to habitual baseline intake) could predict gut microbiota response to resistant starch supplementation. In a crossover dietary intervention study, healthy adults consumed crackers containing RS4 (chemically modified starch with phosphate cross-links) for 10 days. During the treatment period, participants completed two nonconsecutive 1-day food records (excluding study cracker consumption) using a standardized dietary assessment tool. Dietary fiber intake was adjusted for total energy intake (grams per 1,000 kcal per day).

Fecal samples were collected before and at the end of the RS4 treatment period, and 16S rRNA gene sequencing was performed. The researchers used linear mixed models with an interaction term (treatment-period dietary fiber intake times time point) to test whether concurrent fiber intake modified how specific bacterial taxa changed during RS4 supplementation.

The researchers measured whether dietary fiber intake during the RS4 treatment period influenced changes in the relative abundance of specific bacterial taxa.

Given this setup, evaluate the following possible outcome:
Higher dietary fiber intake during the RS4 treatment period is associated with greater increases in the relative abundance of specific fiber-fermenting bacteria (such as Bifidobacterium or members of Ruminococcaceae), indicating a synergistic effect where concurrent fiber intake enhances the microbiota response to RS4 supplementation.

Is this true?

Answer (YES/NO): NO